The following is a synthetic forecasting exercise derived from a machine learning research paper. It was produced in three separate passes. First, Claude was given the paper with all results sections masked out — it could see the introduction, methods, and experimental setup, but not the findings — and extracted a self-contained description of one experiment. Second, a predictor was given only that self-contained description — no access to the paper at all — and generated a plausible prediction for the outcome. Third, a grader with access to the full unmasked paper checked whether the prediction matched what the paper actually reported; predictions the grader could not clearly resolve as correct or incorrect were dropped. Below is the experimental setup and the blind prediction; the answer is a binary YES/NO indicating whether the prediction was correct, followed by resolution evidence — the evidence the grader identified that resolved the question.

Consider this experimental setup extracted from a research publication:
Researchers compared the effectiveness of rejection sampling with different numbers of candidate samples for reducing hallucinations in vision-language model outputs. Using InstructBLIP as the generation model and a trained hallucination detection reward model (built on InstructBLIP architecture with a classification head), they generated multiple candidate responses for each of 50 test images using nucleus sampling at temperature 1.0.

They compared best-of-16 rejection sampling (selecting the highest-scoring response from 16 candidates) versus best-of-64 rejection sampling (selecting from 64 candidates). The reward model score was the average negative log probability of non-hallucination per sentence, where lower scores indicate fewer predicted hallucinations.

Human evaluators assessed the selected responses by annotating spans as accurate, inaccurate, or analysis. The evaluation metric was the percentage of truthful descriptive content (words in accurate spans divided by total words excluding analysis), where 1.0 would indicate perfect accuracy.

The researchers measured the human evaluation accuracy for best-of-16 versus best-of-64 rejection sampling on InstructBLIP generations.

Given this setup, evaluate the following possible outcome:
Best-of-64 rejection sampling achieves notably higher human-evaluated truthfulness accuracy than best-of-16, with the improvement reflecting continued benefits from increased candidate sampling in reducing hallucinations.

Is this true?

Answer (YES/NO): NO